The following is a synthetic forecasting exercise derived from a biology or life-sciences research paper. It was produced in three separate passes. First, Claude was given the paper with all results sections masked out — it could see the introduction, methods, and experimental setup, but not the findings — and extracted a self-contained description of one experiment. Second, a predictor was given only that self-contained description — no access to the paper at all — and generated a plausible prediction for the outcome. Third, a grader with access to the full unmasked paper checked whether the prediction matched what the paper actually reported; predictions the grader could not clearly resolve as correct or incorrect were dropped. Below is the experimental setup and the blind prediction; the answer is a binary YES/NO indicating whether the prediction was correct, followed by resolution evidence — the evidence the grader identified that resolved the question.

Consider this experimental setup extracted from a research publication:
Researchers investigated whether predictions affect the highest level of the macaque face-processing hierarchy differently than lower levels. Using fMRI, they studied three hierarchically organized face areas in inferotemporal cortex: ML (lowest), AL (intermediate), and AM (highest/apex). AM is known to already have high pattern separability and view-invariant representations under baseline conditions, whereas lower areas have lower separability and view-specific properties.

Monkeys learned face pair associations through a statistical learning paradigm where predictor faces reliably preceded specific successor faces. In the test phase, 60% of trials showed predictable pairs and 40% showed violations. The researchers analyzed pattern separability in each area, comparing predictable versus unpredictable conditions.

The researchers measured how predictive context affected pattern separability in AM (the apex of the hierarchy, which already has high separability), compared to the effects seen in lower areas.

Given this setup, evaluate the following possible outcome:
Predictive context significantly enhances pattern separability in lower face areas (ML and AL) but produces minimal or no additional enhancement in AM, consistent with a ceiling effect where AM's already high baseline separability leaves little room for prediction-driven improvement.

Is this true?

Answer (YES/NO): YES